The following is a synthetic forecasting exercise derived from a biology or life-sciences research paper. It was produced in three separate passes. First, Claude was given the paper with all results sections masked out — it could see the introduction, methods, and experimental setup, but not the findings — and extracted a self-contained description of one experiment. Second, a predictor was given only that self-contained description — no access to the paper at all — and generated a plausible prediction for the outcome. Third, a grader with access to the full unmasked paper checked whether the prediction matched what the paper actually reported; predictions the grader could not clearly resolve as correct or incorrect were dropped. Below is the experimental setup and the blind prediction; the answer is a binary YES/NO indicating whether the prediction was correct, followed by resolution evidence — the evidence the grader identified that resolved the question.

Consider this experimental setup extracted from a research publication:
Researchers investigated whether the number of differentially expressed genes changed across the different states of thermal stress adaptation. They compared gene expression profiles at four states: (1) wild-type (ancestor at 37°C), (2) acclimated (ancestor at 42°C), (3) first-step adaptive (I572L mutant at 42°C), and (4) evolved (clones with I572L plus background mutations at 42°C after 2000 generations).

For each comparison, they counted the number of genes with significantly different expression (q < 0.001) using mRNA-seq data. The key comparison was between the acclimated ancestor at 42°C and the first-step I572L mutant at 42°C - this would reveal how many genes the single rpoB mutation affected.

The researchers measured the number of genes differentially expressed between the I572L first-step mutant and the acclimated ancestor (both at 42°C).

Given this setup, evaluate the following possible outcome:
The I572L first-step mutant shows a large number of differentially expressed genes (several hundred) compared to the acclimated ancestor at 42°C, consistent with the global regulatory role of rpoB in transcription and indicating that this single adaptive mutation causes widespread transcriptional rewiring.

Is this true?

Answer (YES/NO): YES